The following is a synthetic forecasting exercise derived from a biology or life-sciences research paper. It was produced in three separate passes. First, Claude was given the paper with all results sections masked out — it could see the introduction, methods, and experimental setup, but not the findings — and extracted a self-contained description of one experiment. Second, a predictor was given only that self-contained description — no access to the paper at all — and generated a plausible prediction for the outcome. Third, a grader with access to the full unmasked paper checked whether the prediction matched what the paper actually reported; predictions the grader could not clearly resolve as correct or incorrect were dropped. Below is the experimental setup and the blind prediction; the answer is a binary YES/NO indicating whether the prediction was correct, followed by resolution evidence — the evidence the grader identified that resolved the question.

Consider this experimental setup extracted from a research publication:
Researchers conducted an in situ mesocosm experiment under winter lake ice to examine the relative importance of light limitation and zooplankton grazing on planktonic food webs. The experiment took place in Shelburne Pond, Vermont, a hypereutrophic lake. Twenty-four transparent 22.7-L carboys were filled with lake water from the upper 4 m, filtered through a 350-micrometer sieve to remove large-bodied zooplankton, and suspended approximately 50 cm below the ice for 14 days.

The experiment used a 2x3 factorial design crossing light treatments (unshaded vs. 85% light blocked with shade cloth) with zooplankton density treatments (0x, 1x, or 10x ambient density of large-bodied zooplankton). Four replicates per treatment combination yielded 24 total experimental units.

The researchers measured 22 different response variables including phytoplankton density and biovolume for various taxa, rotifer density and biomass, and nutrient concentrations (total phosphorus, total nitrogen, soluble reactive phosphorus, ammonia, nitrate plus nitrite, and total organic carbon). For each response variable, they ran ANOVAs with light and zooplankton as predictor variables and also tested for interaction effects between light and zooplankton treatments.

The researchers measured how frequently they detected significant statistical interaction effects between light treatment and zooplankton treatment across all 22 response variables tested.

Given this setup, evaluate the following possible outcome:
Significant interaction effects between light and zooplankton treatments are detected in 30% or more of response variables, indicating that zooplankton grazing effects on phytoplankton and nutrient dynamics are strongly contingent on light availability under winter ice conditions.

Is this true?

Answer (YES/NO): NO